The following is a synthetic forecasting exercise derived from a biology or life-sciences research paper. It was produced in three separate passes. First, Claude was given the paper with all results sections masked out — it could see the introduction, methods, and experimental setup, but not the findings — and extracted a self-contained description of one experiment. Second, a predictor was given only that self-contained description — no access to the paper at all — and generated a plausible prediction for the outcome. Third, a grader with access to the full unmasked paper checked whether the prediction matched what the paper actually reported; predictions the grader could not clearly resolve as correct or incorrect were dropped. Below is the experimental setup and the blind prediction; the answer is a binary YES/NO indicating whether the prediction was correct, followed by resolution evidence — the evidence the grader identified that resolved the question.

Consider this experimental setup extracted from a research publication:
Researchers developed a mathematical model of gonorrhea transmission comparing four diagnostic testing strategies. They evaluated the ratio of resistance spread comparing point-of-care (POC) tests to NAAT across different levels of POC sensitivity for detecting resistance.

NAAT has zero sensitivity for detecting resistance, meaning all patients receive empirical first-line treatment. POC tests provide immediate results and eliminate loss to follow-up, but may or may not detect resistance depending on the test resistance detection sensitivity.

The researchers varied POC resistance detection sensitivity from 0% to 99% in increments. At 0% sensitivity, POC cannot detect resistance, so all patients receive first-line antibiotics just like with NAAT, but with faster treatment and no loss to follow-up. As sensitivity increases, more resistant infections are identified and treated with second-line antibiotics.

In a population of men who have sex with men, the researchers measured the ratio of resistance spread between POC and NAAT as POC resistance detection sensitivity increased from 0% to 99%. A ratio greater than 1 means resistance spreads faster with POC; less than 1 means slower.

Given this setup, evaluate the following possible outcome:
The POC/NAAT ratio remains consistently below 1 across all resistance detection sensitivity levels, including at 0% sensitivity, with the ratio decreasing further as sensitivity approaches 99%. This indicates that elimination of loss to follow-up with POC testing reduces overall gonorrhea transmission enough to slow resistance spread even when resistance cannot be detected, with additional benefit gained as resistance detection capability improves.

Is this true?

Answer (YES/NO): NO